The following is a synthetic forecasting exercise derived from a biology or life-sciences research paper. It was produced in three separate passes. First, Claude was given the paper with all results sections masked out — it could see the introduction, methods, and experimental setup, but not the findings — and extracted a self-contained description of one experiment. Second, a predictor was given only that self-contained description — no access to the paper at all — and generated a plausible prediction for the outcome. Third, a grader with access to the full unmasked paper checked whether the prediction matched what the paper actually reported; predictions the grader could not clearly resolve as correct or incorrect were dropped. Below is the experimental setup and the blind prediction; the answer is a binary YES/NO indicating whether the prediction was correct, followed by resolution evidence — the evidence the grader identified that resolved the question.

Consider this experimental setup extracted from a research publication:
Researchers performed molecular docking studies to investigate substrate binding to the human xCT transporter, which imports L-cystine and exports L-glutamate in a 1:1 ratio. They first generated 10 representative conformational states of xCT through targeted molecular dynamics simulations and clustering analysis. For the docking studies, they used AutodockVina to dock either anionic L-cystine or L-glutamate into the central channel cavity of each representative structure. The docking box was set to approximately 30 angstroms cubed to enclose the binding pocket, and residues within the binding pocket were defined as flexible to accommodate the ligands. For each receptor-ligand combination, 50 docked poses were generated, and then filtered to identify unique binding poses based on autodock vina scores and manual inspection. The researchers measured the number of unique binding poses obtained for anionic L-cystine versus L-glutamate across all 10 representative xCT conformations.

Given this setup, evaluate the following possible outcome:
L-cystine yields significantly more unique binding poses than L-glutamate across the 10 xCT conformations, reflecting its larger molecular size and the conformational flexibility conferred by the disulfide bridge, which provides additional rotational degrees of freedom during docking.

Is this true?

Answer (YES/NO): NO